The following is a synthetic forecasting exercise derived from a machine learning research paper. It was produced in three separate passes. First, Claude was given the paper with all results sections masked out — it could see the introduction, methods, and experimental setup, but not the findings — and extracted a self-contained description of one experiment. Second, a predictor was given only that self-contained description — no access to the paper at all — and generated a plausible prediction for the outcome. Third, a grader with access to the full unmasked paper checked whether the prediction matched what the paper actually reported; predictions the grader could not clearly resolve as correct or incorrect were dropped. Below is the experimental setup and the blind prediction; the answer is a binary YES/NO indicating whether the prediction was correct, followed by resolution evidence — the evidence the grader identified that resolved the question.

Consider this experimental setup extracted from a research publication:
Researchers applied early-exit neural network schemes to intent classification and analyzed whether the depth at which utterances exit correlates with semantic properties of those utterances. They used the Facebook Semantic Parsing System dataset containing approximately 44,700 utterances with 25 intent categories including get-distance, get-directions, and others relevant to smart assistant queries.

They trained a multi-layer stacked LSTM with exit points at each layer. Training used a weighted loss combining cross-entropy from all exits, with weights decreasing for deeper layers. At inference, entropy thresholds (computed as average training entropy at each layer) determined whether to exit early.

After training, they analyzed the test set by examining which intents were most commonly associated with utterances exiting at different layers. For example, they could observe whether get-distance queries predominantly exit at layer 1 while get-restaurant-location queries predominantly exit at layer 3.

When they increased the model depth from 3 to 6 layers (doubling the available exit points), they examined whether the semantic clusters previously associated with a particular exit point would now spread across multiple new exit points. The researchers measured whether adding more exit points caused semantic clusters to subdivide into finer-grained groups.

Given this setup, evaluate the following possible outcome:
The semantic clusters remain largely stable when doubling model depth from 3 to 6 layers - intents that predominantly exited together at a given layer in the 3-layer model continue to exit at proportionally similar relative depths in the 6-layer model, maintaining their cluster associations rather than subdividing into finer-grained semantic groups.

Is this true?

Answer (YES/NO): YES